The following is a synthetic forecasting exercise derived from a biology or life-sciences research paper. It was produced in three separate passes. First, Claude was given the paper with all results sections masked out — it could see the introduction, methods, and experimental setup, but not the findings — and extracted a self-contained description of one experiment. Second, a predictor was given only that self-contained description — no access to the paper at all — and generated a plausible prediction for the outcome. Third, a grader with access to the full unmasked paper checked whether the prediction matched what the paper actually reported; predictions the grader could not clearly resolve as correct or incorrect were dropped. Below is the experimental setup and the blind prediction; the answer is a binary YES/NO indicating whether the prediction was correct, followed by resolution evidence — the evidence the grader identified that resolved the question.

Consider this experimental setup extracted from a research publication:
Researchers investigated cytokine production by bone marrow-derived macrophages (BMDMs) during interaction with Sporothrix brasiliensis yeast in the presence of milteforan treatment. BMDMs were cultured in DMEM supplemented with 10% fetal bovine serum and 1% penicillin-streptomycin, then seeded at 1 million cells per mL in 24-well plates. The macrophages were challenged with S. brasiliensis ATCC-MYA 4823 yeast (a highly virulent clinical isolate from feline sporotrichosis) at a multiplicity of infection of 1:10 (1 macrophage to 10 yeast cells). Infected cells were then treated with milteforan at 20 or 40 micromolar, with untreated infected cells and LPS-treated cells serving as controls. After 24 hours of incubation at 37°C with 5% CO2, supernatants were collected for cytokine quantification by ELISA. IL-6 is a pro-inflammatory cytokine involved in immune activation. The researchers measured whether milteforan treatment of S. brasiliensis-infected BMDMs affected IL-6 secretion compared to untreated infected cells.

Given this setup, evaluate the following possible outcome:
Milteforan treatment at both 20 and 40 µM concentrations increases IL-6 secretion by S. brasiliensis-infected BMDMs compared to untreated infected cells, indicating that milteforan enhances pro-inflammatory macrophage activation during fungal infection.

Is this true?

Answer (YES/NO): NO